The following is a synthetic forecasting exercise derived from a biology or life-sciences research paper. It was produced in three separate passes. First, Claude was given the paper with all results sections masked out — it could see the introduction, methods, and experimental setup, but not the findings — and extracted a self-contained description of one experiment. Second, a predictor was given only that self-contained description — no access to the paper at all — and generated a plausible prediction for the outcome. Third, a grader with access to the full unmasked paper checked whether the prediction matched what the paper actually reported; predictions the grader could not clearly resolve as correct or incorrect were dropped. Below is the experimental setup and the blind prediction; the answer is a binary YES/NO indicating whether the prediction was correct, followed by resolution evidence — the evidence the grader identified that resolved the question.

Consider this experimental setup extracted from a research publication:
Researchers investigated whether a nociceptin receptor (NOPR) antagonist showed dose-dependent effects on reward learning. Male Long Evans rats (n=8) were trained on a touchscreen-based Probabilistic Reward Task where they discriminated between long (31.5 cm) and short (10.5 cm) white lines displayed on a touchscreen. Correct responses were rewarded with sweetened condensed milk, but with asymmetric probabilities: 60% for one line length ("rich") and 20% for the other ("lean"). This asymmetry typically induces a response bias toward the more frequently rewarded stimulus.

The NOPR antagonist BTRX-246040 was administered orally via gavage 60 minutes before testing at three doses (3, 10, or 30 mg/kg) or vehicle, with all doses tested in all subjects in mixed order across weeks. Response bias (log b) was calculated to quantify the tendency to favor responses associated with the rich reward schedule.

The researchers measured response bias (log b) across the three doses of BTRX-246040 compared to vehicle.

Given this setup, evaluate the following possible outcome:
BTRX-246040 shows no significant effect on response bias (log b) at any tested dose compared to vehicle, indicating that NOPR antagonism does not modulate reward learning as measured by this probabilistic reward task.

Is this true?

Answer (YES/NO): NO